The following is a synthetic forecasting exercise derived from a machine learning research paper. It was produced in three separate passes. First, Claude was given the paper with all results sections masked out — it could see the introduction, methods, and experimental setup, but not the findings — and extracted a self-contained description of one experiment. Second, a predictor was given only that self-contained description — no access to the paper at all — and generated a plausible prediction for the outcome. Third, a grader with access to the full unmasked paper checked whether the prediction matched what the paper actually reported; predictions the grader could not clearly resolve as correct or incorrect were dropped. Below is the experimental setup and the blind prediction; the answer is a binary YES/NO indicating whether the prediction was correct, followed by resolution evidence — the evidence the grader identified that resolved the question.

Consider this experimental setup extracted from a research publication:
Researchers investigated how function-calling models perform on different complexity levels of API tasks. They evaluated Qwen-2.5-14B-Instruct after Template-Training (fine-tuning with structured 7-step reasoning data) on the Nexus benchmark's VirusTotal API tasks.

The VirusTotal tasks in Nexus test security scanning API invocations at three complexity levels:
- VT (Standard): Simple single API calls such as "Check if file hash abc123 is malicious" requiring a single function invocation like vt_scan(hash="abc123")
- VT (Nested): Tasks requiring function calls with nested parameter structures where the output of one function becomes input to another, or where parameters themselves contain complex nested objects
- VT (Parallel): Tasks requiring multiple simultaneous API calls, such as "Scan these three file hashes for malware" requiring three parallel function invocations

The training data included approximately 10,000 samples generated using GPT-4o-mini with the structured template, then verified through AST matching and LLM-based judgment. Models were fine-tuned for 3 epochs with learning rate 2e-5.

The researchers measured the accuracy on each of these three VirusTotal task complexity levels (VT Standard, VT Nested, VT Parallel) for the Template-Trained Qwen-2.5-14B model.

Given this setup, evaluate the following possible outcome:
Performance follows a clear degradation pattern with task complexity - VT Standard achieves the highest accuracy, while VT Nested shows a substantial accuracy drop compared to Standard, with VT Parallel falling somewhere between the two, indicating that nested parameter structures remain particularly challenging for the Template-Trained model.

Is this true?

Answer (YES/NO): YES